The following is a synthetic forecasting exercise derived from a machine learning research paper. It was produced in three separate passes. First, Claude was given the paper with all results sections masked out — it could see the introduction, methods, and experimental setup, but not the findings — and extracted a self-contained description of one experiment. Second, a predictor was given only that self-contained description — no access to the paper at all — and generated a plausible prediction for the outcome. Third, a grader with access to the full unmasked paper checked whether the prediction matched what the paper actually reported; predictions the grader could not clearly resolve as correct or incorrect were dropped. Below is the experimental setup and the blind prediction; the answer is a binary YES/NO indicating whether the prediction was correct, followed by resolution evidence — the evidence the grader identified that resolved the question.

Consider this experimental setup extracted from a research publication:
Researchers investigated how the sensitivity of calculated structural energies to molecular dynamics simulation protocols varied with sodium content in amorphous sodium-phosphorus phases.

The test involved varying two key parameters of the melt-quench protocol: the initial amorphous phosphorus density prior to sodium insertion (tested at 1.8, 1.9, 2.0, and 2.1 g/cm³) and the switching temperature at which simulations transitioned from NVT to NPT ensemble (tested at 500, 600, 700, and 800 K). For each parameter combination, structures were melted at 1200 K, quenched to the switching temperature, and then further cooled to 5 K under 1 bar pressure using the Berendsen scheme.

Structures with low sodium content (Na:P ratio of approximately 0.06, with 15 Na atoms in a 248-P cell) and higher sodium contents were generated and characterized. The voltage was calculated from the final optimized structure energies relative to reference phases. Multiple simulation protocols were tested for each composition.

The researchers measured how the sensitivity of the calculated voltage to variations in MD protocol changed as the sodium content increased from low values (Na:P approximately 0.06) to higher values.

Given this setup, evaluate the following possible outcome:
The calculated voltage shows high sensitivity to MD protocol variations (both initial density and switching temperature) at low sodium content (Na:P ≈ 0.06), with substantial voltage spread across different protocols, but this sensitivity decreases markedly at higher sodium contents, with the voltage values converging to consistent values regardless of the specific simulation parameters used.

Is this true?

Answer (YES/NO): YES